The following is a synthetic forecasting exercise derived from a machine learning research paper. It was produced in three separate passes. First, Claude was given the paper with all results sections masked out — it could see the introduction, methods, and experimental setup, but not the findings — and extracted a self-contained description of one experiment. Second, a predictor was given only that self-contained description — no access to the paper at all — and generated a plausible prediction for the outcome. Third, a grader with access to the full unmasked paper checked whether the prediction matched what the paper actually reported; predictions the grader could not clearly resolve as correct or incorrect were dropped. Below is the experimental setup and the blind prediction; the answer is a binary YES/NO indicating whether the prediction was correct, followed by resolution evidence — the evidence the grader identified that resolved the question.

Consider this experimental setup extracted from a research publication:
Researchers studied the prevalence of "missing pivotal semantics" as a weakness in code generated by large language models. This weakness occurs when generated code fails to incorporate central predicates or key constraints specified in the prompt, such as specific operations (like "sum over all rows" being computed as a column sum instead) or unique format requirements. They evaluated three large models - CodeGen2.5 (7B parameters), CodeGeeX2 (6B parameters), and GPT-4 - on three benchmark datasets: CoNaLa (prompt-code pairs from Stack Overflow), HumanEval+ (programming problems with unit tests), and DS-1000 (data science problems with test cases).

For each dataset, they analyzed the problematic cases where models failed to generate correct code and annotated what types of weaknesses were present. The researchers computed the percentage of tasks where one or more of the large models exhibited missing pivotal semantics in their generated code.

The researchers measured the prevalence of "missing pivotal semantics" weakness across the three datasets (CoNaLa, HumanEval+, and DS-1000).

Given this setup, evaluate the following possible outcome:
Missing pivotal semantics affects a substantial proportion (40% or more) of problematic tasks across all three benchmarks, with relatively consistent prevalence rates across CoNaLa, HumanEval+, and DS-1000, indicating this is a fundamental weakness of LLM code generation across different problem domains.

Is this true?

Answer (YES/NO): NO